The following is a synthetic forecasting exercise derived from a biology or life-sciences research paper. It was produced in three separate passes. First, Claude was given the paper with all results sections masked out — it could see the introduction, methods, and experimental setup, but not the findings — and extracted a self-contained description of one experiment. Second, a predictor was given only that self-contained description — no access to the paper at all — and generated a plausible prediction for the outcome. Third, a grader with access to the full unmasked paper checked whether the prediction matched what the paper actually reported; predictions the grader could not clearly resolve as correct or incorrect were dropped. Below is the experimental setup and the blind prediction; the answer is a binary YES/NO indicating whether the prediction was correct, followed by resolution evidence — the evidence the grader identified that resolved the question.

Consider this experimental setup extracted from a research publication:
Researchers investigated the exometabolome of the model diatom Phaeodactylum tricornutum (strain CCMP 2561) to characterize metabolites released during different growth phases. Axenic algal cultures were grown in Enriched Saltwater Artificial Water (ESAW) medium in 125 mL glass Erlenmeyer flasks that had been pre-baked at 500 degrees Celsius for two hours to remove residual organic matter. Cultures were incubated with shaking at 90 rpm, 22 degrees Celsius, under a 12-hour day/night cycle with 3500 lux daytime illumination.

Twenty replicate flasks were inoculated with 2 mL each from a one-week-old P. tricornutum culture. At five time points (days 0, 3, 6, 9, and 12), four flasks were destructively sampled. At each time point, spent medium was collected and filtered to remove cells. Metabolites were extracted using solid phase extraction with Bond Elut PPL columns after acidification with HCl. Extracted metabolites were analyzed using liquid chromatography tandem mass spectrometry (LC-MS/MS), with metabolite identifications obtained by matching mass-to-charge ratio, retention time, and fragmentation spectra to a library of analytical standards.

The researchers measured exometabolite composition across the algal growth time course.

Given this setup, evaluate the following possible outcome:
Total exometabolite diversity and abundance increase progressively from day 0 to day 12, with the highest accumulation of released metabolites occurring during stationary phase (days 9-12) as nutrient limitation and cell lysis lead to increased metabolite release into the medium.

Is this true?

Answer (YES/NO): NO